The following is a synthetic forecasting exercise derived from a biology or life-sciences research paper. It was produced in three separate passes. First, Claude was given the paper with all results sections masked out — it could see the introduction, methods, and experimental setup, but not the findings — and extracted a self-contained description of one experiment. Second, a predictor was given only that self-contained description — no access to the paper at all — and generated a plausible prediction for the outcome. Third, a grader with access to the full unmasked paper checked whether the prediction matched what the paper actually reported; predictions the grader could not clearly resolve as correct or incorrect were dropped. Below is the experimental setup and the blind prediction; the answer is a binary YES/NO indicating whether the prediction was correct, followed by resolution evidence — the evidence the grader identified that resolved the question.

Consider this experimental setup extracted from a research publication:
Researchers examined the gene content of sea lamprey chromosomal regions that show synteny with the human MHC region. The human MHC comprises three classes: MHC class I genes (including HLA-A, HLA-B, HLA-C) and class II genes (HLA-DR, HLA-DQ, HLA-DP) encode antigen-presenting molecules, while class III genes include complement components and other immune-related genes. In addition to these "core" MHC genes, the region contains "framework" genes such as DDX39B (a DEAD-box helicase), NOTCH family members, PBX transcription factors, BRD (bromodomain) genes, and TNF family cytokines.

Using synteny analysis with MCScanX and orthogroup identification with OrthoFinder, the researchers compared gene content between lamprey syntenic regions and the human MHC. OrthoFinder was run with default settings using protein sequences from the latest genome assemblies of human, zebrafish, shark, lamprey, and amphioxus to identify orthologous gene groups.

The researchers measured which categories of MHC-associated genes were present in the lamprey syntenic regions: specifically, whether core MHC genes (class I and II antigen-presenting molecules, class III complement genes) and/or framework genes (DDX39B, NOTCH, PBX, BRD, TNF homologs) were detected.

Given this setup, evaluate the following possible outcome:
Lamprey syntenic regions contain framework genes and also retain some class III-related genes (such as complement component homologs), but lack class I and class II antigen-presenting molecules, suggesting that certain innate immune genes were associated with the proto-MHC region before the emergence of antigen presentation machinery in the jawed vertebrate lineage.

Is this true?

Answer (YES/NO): NO